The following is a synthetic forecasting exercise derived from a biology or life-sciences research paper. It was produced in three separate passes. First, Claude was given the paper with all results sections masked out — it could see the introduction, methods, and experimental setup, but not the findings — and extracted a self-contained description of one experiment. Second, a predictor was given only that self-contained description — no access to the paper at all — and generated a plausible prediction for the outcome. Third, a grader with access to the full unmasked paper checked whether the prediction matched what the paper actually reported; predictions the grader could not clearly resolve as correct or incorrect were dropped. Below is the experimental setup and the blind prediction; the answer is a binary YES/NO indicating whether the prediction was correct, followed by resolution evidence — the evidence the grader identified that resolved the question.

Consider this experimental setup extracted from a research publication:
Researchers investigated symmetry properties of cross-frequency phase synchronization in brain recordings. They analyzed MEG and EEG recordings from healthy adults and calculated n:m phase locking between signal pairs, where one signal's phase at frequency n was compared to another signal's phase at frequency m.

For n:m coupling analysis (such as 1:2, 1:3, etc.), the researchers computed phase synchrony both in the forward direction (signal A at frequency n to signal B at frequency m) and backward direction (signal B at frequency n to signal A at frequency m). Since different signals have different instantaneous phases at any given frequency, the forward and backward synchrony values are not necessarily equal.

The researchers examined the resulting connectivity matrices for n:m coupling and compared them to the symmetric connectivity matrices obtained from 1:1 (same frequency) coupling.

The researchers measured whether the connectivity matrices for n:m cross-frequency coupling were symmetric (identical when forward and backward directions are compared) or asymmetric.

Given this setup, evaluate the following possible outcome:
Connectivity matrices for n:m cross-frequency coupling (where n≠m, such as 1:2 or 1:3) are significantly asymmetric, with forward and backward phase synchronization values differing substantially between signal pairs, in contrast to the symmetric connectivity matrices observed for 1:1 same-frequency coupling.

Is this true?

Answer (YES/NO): YES